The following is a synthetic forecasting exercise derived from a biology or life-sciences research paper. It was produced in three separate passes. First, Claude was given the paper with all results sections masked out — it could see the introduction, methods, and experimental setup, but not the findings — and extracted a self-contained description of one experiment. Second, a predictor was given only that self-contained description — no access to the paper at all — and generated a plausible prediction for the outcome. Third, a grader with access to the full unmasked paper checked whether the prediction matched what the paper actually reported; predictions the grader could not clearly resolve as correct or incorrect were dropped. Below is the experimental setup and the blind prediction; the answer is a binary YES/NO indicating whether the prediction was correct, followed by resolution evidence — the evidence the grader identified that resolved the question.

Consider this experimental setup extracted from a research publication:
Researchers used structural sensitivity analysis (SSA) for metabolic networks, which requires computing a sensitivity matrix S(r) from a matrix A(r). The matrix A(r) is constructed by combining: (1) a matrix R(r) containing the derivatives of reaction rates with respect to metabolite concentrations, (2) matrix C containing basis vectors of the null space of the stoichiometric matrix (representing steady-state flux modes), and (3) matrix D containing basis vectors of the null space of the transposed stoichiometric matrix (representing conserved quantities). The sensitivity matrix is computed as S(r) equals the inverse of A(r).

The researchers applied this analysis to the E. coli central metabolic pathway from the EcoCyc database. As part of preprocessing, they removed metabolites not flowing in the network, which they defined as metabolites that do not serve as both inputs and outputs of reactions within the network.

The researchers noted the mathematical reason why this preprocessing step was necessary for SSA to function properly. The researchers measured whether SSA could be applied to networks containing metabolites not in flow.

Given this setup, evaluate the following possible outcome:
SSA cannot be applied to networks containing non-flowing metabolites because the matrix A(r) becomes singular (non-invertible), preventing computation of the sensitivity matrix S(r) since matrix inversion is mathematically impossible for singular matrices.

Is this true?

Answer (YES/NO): YES